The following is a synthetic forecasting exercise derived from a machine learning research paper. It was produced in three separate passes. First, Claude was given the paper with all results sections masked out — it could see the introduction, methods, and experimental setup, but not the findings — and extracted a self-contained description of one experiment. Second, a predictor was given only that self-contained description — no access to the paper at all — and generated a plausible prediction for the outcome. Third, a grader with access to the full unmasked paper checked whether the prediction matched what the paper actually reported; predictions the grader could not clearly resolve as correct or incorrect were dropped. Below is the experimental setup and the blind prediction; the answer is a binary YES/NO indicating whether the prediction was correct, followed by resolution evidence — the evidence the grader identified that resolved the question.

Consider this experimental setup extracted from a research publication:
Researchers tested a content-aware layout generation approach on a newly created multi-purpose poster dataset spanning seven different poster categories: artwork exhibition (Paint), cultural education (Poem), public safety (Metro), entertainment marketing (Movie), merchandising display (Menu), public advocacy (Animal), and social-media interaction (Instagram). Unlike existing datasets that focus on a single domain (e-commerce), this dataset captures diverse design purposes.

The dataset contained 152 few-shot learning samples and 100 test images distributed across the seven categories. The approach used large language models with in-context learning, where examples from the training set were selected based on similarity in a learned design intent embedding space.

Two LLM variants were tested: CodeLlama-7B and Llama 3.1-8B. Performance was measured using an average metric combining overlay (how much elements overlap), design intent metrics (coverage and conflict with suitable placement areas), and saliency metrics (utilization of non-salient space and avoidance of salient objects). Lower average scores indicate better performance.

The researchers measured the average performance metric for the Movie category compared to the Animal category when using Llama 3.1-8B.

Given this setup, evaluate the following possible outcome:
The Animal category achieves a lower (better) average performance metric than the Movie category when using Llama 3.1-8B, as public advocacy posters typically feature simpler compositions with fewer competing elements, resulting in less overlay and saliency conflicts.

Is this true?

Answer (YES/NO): NO